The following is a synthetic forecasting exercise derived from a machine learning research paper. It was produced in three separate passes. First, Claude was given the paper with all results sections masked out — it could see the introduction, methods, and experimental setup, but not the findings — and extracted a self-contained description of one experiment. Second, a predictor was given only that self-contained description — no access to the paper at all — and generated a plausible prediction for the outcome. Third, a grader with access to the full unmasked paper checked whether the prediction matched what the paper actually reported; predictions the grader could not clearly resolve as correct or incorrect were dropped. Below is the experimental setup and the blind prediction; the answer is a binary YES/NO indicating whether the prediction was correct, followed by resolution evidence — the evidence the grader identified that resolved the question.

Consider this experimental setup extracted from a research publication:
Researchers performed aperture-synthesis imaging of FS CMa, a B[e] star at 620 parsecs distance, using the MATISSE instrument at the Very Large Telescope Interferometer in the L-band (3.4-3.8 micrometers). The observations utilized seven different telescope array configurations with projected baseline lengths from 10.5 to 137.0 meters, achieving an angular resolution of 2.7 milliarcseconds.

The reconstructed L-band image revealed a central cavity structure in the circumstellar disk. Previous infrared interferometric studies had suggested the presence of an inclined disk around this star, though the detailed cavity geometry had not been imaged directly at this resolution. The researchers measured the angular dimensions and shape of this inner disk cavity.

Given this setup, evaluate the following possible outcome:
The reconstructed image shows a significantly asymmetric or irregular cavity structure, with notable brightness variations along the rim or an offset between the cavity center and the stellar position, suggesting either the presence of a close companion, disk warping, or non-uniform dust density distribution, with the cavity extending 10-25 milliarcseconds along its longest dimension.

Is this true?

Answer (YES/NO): YES